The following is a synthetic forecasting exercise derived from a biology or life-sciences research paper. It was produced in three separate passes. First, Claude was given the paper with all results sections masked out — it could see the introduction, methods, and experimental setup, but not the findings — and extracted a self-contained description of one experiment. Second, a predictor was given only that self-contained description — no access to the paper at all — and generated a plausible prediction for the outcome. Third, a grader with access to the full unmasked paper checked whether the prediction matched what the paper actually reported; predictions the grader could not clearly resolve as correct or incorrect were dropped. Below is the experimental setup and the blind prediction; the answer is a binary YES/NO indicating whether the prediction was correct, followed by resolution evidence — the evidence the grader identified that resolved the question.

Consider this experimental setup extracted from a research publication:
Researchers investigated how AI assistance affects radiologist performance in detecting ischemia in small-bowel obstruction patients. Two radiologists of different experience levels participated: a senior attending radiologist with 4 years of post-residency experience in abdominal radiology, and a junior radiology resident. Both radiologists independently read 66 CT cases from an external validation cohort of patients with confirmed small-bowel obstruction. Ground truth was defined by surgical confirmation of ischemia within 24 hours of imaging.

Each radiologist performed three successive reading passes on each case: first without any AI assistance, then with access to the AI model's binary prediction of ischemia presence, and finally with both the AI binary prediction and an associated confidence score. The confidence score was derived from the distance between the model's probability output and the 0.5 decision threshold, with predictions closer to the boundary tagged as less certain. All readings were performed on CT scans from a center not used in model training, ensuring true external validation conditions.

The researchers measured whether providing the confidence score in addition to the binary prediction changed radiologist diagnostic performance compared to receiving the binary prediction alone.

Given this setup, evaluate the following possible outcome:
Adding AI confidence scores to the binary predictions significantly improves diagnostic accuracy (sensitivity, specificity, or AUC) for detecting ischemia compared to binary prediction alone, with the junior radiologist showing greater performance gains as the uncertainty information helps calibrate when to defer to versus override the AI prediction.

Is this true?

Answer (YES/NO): NO